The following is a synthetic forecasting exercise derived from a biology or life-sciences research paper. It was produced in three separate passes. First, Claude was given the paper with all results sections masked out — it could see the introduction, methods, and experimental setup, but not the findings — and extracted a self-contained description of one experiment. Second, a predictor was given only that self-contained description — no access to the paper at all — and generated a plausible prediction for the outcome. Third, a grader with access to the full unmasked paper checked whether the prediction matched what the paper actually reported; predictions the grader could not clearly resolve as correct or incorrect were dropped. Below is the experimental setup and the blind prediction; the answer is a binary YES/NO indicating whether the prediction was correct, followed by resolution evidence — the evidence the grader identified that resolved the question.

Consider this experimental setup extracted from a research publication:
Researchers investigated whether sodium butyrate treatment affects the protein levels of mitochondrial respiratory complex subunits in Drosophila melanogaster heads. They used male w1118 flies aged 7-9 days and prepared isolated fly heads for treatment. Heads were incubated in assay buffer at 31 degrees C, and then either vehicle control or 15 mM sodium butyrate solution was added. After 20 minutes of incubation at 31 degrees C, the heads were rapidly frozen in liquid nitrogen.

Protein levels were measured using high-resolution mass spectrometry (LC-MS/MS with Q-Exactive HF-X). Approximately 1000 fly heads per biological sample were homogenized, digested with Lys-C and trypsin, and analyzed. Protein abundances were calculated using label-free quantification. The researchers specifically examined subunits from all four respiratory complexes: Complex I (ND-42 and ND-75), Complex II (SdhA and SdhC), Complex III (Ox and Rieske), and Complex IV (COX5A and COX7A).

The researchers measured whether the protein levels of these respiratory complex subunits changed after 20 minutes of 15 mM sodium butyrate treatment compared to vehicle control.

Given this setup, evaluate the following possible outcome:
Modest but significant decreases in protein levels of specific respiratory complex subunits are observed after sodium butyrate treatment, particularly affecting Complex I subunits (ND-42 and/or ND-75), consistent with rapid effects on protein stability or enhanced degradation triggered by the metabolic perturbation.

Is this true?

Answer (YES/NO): NO